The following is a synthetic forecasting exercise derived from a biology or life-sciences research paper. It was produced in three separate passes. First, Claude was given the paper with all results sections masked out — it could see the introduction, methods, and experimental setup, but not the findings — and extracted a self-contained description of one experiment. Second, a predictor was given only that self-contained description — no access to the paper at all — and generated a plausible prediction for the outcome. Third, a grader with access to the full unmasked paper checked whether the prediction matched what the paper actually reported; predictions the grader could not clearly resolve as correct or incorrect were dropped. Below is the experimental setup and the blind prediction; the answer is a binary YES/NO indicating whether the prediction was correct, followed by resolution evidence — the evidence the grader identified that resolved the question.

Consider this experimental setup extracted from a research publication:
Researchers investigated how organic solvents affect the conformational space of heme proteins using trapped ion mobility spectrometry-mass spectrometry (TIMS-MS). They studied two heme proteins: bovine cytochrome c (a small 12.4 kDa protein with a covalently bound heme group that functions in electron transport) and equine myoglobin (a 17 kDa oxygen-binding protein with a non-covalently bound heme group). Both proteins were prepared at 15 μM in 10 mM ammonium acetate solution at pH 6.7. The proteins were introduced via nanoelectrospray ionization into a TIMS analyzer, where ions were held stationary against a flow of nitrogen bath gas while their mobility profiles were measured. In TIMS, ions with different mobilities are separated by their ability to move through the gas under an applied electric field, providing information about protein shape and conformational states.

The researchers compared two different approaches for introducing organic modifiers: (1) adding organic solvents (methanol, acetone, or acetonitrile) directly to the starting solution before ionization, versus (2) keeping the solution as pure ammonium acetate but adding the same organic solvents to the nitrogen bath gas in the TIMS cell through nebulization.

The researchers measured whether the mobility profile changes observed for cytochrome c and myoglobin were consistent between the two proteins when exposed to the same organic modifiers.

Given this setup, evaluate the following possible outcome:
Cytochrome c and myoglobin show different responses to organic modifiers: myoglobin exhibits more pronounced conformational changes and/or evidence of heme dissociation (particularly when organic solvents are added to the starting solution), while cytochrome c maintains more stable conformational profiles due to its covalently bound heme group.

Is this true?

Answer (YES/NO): YES